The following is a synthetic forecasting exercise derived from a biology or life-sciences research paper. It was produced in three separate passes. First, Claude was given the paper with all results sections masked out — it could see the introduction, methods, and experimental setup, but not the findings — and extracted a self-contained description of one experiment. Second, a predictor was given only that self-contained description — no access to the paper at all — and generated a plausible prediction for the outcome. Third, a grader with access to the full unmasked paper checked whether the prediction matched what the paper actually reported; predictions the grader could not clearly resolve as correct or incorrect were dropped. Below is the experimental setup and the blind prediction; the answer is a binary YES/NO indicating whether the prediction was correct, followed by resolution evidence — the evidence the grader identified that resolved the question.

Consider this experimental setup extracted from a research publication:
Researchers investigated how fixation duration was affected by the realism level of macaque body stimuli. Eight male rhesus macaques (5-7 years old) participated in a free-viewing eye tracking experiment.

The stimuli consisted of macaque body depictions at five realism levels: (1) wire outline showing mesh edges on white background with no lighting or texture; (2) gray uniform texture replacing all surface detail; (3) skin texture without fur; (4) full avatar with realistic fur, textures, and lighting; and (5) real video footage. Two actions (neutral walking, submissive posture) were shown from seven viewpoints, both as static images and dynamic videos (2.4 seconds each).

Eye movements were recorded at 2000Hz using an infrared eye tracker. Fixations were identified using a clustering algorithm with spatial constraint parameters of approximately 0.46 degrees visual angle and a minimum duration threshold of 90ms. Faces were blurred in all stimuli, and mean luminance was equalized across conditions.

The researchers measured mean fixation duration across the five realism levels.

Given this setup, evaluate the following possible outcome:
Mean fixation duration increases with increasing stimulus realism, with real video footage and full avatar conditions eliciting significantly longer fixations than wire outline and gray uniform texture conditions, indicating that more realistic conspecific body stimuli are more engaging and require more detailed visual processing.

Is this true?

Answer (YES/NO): NO